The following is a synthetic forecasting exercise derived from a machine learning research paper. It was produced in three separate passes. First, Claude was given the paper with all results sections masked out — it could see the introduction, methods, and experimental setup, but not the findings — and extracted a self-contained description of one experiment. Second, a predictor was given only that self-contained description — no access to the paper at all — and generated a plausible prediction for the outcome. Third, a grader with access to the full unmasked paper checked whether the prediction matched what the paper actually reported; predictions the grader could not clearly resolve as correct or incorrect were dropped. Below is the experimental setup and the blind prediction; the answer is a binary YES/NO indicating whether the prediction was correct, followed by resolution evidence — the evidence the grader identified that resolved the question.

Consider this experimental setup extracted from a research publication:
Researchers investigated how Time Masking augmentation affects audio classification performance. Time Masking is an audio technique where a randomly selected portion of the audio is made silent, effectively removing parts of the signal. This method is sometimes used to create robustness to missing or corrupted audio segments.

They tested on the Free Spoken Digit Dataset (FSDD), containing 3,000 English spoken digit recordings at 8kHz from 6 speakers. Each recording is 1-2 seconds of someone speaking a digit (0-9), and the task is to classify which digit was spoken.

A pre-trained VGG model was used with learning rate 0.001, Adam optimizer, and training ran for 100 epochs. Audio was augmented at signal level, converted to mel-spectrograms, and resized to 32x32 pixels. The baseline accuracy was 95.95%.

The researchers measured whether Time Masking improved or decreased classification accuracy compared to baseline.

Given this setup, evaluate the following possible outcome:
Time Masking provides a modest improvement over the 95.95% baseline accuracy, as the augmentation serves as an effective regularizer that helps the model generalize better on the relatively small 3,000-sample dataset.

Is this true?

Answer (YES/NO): NO